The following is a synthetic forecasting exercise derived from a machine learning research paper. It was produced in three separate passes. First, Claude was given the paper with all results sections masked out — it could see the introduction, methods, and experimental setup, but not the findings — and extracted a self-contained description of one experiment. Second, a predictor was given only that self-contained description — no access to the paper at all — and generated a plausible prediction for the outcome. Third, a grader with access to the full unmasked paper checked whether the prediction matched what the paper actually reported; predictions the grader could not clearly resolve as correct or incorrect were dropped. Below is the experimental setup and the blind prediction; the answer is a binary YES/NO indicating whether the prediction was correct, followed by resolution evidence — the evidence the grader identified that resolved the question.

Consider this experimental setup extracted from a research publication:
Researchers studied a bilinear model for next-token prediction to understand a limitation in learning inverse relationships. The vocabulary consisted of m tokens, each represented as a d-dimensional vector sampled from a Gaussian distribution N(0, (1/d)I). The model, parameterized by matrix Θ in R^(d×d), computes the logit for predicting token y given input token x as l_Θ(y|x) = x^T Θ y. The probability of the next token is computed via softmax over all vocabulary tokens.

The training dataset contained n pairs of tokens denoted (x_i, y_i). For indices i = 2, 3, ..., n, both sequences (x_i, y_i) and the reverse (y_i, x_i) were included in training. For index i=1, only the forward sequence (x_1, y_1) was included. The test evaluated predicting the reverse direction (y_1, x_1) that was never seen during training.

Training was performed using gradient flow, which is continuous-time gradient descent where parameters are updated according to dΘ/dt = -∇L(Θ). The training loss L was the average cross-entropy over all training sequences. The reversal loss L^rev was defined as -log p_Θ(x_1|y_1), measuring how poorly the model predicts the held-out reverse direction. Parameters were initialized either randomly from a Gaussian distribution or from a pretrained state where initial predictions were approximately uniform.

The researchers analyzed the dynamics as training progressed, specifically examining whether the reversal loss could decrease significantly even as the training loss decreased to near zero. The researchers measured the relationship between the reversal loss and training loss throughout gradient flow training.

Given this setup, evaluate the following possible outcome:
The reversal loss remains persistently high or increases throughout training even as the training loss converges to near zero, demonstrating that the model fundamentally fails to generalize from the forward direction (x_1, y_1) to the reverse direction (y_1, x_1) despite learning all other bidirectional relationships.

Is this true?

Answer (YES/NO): YES